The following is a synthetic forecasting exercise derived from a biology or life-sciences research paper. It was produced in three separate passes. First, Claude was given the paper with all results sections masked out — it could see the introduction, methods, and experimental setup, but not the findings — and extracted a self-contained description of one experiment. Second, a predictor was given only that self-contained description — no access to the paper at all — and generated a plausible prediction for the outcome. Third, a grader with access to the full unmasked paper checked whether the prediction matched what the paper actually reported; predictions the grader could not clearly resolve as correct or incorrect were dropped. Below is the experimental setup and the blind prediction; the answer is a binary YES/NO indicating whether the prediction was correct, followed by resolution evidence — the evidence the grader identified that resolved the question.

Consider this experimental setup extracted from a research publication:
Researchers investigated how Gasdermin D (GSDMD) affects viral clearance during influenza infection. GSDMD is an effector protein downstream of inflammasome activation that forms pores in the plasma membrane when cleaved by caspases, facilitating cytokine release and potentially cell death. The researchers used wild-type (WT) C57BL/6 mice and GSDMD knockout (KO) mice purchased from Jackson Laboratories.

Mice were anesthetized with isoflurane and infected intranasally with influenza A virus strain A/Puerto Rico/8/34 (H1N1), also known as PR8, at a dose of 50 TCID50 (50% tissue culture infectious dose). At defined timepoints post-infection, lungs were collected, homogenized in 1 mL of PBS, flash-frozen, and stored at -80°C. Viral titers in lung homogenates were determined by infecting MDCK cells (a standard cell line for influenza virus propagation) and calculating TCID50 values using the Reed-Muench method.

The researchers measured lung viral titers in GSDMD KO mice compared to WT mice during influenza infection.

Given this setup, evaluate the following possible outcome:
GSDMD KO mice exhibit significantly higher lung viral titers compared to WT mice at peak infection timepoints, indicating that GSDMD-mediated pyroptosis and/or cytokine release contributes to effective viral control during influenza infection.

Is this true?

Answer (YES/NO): NO